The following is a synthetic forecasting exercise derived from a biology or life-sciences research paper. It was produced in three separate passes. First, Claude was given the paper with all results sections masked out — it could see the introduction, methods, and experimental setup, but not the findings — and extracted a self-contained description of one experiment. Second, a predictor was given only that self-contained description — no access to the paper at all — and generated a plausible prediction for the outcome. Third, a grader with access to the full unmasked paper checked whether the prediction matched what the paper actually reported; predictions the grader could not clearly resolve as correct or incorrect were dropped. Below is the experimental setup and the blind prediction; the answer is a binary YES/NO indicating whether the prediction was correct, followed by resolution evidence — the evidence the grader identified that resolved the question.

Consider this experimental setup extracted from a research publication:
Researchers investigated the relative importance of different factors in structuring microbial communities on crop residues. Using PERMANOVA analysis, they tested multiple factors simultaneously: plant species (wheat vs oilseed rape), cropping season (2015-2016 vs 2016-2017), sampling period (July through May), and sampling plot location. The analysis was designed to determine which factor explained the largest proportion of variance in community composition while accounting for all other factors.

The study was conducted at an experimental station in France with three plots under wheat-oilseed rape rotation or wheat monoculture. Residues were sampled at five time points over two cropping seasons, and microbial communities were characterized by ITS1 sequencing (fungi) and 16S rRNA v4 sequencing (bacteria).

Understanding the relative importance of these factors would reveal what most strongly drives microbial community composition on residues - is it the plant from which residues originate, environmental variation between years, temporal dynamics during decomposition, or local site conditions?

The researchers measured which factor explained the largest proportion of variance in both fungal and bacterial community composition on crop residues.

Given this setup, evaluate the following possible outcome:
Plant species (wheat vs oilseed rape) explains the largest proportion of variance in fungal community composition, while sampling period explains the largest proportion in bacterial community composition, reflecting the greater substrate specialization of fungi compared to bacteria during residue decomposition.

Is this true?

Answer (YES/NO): NO